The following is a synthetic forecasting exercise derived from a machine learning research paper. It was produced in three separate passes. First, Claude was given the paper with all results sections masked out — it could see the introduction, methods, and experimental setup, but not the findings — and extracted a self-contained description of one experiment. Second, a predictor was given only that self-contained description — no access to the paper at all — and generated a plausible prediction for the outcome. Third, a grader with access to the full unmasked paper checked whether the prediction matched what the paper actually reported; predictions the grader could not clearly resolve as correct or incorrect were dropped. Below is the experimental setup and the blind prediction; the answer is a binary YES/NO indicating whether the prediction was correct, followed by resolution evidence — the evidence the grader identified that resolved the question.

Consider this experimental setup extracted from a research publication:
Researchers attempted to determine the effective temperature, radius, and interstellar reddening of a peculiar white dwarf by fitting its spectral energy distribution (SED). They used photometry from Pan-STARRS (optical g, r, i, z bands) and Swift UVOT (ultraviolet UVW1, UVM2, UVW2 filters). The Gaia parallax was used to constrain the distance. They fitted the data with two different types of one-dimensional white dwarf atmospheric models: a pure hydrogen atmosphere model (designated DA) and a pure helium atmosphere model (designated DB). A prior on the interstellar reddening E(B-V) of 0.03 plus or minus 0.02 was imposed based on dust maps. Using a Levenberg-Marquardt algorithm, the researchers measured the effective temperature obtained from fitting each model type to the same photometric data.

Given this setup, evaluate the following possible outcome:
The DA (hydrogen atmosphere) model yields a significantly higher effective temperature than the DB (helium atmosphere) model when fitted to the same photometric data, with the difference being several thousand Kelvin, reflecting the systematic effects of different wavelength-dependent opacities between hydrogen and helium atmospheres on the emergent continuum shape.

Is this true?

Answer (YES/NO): NO